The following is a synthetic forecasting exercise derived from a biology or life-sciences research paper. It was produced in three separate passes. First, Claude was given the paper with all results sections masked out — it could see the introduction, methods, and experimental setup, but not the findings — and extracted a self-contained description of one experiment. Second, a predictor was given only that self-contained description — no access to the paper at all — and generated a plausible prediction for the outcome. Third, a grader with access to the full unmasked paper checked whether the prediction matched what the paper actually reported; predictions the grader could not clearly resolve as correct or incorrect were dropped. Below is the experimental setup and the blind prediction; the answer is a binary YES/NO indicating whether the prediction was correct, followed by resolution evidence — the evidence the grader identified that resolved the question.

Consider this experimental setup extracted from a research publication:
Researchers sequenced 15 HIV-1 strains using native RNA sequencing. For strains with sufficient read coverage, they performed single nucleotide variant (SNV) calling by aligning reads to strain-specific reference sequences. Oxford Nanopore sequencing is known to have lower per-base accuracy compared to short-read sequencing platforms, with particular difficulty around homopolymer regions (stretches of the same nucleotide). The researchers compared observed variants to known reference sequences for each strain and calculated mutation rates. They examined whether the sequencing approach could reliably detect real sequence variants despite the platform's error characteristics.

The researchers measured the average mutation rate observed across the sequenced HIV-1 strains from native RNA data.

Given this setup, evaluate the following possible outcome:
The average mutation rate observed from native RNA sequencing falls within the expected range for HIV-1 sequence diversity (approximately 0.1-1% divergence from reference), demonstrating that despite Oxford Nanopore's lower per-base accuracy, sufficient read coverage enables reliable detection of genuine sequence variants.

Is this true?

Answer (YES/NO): YES